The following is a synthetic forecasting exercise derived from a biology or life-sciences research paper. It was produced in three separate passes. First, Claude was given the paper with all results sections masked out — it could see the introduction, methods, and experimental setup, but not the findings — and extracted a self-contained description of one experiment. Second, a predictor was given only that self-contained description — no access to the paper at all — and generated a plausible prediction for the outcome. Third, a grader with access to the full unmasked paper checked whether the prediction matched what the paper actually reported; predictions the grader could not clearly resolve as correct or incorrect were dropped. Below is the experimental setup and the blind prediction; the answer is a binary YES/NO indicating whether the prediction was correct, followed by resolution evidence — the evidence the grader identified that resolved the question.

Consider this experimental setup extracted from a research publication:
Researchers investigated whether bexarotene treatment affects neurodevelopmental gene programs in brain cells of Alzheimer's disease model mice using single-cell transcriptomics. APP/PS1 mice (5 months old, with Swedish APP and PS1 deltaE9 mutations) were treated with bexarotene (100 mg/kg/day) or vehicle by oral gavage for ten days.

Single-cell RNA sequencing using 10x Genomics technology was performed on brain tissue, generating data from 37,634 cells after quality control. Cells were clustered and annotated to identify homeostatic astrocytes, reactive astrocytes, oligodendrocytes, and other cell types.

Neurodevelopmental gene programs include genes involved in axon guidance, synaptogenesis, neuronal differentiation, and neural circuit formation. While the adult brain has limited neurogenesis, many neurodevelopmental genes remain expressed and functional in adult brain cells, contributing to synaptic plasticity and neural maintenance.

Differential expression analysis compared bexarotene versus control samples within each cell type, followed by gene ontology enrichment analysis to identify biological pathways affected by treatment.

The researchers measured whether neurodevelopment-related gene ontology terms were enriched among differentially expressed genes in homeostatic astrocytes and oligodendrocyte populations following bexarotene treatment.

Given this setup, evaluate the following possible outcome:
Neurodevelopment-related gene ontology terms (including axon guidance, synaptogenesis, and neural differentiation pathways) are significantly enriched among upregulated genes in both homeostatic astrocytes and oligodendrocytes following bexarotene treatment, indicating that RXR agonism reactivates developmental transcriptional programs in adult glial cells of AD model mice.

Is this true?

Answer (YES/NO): NO